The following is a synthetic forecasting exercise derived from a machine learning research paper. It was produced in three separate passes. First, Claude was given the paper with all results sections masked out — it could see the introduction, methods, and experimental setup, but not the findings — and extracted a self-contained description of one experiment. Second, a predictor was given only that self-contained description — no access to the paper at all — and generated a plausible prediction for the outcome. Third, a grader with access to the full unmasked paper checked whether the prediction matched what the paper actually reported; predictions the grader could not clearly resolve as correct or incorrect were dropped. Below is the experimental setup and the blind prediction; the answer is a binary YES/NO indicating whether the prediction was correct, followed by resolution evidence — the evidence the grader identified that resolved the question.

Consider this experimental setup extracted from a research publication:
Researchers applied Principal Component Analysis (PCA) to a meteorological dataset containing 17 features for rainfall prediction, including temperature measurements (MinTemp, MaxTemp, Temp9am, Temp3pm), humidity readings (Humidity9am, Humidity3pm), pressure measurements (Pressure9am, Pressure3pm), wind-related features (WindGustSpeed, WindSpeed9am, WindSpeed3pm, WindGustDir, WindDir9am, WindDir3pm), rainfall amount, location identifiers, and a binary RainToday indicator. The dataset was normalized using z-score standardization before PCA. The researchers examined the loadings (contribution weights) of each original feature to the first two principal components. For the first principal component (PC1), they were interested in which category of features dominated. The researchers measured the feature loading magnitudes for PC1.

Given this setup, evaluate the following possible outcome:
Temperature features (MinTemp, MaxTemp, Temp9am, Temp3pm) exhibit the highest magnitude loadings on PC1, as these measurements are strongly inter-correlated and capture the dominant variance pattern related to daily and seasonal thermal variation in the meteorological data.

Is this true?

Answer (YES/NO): YES